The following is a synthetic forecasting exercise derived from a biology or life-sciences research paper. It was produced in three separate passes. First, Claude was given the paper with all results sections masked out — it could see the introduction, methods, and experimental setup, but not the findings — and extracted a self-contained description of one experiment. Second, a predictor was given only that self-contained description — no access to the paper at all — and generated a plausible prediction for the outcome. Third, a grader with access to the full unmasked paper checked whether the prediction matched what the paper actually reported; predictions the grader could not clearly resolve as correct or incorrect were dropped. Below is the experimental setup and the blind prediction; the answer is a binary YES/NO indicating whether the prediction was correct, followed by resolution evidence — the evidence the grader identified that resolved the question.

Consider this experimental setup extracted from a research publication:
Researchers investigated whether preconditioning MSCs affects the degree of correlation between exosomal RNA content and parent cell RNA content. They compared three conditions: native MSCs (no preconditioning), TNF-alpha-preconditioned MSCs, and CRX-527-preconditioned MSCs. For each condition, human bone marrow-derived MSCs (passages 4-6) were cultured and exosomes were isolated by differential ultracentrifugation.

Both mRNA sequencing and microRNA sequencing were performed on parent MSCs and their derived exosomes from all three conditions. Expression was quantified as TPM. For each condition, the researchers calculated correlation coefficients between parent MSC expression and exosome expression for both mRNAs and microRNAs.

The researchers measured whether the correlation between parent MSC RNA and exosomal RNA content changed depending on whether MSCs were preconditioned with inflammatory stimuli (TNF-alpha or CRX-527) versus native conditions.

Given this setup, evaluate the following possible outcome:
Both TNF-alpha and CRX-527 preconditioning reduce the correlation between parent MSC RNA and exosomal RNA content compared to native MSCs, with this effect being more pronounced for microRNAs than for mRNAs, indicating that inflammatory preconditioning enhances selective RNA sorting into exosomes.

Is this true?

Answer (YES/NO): NO